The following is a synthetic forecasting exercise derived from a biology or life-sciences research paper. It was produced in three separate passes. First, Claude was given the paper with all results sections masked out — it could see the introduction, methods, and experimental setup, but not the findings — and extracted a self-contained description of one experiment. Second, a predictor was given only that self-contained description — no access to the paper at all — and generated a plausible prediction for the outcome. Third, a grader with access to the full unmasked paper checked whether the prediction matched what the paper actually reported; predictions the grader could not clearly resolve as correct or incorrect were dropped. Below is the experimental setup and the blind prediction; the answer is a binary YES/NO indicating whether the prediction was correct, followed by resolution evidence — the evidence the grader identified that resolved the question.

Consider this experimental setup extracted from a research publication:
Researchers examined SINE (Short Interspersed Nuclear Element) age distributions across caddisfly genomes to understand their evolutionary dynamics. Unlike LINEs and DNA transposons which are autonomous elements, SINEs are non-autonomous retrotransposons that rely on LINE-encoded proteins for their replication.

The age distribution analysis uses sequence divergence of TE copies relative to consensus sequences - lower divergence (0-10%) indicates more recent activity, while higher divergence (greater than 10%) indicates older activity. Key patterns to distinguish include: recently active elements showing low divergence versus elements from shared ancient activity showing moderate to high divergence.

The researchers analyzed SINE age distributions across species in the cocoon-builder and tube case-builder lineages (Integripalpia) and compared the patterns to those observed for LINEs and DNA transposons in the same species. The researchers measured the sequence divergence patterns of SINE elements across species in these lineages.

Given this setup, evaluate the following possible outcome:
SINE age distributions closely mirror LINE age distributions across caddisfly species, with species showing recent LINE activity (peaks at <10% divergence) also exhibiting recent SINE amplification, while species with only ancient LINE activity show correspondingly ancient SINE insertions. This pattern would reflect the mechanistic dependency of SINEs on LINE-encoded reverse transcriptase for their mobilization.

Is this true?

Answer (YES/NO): NO